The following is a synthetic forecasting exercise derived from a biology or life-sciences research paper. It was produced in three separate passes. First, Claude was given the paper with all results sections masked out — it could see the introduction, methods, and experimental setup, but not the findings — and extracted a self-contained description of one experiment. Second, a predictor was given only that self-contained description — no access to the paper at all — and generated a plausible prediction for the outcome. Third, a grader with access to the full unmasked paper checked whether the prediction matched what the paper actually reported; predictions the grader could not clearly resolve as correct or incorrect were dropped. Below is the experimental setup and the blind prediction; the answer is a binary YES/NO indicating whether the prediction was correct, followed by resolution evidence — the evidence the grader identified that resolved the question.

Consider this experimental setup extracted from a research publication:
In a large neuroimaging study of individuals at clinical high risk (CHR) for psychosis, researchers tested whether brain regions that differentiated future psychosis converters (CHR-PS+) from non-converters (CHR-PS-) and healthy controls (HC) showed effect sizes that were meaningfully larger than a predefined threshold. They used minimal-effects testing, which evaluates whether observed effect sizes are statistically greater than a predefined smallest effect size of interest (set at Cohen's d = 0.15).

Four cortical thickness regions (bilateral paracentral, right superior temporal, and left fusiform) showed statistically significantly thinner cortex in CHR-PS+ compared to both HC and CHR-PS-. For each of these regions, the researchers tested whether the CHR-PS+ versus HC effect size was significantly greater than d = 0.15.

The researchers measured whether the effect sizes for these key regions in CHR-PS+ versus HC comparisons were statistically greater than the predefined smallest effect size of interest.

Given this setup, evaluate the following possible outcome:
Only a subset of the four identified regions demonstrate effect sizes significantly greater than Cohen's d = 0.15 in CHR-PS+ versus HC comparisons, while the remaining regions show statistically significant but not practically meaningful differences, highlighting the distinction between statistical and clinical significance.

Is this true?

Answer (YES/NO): NO